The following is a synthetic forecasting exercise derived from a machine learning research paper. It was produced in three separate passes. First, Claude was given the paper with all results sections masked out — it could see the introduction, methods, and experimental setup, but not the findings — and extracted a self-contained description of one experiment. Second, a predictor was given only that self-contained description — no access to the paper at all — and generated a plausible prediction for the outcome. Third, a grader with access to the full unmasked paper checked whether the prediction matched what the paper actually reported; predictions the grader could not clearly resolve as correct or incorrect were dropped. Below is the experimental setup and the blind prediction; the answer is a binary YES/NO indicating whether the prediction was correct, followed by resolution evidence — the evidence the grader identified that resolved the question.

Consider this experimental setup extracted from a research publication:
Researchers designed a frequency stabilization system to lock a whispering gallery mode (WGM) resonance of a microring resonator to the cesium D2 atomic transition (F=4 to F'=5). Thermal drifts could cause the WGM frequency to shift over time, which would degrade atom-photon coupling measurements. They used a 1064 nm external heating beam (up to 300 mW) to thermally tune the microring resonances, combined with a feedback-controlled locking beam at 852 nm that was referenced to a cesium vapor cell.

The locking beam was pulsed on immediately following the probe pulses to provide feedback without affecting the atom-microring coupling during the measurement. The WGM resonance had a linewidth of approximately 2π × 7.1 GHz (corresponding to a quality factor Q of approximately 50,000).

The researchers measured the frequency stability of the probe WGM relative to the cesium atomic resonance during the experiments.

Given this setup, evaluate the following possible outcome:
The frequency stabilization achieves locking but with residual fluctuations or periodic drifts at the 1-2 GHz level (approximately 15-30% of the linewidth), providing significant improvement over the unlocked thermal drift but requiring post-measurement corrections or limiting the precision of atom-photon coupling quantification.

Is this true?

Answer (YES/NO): NO